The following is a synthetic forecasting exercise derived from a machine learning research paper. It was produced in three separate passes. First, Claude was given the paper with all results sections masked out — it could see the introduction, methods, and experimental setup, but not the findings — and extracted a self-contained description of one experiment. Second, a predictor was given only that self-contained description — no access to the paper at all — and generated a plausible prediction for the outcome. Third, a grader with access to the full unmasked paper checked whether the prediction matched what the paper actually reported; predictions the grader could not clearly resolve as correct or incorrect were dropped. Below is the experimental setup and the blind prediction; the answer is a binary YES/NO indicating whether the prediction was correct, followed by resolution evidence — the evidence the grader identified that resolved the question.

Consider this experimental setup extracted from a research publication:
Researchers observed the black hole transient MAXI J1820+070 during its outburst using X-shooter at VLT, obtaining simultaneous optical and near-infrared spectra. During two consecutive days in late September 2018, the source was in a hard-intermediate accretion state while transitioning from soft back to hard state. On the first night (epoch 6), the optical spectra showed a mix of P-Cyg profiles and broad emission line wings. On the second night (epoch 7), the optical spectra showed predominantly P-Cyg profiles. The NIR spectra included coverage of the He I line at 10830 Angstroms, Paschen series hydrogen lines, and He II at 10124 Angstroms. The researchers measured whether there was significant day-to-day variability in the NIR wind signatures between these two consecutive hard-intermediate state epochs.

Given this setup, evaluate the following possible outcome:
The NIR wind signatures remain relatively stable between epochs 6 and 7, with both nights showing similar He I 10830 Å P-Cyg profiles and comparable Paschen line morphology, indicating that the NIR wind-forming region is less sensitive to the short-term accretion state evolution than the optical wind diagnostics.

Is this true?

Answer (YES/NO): NO